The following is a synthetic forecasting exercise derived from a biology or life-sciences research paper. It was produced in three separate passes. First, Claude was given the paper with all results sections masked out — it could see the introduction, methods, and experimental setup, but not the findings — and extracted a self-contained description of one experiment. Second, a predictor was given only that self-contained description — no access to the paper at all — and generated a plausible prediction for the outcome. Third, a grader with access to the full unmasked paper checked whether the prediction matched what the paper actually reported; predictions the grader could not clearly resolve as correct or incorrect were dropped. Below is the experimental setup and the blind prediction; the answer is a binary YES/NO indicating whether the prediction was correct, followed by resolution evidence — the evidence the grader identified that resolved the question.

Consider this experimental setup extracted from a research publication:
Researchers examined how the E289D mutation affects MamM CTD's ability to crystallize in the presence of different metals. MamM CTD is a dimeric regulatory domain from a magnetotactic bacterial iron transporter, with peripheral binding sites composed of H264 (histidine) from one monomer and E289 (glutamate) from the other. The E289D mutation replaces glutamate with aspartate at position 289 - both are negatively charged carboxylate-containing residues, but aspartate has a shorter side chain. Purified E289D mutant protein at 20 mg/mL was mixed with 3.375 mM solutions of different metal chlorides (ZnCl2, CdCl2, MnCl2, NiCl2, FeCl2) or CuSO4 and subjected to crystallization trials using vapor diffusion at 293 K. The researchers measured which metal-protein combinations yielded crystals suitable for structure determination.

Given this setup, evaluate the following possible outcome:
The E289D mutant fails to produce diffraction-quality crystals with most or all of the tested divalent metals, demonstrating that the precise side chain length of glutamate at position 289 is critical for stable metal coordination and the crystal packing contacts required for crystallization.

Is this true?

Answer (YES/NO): NO